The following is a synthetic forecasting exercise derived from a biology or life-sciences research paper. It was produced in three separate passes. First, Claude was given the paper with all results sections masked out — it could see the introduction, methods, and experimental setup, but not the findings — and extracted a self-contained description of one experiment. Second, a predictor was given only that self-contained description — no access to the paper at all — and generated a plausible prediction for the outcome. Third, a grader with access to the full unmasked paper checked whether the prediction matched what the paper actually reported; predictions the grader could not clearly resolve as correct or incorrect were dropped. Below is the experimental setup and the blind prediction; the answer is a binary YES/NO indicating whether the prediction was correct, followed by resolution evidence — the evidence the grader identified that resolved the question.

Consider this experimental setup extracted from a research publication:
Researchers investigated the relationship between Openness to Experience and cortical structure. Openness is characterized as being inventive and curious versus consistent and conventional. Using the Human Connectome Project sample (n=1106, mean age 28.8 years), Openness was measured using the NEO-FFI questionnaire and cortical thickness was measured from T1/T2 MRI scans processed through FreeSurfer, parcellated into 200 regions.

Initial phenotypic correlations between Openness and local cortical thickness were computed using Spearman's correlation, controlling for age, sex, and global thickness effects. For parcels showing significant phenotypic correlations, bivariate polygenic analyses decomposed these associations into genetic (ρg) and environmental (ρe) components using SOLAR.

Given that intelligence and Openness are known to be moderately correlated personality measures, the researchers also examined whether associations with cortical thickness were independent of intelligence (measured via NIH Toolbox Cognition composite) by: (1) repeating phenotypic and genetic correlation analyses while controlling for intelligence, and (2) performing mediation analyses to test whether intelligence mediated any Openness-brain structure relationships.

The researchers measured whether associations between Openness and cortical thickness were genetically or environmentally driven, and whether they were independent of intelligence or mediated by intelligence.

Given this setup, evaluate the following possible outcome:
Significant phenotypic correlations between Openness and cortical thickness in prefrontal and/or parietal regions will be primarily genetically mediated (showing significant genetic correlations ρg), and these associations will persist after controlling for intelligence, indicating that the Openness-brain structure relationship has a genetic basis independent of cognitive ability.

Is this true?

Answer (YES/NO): YES